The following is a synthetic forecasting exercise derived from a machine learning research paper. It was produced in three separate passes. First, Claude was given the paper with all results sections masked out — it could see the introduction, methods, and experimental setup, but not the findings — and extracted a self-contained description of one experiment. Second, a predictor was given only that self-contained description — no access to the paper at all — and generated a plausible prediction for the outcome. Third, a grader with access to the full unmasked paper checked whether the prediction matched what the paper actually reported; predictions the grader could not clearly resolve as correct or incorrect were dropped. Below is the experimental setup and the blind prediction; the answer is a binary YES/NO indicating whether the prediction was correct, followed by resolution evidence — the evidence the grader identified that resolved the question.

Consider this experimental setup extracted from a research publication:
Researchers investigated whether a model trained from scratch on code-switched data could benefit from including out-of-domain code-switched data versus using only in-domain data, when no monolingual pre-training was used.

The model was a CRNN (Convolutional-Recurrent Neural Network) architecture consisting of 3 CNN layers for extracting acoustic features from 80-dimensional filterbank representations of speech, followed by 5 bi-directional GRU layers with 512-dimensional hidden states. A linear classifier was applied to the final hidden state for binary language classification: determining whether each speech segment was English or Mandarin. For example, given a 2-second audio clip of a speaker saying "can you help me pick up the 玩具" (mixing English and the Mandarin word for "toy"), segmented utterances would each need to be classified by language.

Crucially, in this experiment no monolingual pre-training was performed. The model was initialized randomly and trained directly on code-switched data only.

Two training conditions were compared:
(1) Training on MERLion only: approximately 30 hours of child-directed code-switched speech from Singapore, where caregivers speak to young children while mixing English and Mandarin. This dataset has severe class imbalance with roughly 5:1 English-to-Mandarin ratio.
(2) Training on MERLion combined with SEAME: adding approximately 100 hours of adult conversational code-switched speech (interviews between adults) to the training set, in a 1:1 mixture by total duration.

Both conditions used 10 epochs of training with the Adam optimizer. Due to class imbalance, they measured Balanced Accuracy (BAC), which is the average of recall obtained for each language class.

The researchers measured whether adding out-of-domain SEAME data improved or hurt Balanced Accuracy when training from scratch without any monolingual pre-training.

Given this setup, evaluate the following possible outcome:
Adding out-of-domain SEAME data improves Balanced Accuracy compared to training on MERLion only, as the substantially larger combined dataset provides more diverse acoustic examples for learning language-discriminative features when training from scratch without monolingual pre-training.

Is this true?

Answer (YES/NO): YES